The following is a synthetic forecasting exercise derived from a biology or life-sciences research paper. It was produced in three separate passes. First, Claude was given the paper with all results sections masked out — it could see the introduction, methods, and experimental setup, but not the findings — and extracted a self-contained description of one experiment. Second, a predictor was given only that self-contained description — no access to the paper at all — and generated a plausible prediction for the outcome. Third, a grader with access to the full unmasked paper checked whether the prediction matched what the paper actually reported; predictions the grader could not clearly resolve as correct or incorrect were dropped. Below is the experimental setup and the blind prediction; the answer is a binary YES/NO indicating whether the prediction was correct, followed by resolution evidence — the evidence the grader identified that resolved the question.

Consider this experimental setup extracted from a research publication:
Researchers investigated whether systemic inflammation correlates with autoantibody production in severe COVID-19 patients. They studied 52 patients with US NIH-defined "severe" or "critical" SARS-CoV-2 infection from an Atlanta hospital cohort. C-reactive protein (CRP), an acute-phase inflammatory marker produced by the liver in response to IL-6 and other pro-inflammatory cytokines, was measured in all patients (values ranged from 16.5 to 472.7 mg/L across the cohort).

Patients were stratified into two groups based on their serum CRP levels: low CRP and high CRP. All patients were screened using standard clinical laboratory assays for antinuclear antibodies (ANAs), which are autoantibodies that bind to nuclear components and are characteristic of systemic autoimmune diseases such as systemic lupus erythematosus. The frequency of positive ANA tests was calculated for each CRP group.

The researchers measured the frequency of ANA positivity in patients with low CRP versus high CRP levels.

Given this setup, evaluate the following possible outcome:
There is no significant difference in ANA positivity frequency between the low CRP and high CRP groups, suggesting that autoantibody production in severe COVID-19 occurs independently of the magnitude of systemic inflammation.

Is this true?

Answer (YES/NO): NO